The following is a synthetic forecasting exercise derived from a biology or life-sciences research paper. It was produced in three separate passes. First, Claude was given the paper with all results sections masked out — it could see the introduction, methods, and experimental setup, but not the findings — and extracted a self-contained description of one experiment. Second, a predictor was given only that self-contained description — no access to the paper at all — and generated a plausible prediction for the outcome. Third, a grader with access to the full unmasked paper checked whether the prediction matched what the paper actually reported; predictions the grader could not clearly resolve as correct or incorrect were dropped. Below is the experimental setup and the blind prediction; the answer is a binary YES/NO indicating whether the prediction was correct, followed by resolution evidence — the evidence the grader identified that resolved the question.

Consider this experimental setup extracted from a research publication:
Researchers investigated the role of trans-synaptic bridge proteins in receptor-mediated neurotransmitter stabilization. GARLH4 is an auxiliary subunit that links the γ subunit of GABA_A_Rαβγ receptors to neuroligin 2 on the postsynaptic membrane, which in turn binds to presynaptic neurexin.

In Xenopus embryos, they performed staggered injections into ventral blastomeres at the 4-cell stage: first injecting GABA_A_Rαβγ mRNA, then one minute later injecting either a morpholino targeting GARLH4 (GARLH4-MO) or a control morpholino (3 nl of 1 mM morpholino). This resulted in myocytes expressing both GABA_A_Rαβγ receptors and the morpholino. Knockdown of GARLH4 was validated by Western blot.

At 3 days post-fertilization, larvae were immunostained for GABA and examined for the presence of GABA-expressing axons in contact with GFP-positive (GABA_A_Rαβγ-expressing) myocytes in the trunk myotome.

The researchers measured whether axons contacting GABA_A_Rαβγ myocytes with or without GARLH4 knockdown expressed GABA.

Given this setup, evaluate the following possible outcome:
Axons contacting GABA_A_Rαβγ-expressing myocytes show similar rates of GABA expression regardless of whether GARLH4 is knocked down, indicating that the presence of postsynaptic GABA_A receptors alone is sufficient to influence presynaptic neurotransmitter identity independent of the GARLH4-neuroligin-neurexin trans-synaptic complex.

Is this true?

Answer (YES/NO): NO